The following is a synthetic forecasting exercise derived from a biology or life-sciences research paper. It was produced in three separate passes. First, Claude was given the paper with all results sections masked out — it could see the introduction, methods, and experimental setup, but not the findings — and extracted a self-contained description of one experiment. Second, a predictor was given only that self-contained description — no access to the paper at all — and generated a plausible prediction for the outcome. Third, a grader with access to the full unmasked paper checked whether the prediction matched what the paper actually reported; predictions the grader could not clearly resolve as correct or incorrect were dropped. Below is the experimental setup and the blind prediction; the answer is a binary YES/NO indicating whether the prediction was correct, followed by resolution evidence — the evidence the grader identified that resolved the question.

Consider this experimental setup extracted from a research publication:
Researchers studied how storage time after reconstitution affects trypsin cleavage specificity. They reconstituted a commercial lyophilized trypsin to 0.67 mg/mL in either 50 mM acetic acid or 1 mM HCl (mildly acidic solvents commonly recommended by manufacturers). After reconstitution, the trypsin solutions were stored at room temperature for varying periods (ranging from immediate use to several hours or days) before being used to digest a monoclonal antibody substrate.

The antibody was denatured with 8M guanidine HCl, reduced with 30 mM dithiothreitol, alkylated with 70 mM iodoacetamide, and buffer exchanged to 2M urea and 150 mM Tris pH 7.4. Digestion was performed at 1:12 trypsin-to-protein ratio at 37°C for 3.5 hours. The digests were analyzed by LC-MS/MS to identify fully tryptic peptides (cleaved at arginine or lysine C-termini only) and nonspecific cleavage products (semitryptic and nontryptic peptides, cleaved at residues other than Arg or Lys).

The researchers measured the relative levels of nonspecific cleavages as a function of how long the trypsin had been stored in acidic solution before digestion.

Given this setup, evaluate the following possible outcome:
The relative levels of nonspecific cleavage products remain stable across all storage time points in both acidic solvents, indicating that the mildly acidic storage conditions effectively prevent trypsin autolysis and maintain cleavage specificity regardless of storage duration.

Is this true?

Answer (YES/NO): NO